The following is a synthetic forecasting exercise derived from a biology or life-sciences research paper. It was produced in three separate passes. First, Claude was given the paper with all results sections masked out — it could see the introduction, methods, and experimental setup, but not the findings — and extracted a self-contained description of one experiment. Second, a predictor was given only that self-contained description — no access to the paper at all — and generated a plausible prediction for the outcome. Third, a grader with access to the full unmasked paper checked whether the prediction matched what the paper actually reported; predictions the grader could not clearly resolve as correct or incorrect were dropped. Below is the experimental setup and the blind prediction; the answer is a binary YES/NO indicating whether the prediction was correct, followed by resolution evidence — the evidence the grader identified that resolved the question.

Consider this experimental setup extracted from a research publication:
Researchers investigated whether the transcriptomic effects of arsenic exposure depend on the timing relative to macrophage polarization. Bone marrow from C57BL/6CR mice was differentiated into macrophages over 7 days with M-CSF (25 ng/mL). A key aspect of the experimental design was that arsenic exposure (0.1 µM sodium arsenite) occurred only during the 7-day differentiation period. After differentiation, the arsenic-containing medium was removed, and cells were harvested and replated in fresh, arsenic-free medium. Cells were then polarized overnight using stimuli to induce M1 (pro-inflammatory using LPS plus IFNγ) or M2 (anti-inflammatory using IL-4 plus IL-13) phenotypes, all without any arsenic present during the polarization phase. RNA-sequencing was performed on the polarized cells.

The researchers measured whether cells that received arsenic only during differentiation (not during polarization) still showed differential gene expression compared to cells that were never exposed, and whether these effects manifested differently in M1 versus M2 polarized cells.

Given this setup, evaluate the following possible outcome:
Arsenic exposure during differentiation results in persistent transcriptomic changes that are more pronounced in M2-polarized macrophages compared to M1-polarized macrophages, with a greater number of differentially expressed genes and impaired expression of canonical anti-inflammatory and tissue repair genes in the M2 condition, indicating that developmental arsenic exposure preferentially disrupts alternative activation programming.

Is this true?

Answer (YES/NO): NO